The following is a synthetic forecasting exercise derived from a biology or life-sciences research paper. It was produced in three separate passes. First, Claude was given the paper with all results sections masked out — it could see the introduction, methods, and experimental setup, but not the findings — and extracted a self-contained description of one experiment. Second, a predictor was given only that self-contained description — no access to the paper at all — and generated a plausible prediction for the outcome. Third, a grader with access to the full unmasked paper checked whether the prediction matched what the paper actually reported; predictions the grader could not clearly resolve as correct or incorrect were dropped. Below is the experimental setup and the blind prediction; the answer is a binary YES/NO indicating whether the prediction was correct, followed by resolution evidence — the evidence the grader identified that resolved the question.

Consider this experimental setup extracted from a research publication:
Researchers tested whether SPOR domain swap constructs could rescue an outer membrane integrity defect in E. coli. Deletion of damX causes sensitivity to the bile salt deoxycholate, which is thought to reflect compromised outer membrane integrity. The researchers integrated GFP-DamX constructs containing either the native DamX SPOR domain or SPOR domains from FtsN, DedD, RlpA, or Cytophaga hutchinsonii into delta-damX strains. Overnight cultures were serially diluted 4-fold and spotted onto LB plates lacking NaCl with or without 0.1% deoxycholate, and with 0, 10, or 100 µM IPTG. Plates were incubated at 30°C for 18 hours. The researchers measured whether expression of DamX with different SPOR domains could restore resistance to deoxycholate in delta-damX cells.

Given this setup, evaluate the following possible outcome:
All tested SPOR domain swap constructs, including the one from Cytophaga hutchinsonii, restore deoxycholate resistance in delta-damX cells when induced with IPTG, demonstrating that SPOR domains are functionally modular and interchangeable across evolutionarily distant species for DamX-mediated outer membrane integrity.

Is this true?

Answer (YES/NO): YES